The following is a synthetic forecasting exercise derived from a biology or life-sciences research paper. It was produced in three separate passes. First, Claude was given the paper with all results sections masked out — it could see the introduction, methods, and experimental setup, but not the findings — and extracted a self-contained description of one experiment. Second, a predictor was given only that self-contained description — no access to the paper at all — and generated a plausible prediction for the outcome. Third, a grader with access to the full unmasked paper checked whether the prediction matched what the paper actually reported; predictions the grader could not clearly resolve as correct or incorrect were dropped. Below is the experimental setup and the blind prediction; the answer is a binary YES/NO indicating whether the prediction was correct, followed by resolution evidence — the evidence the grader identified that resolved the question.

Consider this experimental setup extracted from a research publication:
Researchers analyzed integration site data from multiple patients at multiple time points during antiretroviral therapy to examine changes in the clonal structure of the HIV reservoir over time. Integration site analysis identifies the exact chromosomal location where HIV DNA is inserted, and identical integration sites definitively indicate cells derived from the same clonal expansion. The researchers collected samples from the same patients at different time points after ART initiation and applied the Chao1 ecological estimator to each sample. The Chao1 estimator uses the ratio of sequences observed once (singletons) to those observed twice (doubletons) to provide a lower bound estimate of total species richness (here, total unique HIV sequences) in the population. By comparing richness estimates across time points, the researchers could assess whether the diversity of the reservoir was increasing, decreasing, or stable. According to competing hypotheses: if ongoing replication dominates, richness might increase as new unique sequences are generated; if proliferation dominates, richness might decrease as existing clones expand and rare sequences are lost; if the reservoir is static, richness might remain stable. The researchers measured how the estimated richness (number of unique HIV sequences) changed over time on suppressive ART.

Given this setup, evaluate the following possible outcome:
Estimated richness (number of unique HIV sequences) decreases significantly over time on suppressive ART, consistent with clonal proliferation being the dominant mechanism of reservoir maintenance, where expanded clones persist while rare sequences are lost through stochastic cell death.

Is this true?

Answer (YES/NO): NO